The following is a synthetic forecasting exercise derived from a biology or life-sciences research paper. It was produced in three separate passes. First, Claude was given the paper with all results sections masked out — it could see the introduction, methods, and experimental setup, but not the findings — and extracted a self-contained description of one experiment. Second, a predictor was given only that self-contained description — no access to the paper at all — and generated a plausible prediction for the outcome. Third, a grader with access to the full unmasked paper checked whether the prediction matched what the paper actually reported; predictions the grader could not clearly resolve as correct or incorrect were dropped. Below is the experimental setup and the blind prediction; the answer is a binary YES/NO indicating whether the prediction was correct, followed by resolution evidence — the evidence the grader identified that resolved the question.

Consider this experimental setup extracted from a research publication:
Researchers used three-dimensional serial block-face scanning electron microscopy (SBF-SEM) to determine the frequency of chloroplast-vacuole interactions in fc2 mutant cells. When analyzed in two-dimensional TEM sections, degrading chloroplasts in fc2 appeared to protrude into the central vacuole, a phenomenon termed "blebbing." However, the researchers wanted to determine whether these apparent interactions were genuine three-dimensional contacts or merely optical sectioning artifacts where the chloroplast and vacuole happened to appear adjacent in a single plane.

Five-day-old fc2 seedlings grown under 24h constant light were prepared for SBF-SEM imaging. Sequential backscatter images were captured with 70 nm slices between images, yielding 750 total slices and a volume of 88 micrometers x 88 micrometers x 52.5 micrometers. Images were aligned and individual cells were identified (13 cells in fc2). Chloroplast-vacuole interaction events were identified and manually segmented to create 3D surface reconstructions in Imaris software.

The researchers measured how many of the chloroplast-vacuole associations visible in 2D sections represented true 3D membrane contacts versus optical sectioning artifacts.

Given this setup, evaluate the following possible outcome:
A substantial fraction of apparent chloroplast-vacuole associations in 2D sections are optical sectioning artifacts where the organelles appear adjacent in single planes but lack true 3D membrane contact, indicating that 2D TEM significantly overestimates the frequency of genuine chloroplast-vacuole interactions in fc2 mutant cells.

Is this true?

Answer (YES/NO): NO